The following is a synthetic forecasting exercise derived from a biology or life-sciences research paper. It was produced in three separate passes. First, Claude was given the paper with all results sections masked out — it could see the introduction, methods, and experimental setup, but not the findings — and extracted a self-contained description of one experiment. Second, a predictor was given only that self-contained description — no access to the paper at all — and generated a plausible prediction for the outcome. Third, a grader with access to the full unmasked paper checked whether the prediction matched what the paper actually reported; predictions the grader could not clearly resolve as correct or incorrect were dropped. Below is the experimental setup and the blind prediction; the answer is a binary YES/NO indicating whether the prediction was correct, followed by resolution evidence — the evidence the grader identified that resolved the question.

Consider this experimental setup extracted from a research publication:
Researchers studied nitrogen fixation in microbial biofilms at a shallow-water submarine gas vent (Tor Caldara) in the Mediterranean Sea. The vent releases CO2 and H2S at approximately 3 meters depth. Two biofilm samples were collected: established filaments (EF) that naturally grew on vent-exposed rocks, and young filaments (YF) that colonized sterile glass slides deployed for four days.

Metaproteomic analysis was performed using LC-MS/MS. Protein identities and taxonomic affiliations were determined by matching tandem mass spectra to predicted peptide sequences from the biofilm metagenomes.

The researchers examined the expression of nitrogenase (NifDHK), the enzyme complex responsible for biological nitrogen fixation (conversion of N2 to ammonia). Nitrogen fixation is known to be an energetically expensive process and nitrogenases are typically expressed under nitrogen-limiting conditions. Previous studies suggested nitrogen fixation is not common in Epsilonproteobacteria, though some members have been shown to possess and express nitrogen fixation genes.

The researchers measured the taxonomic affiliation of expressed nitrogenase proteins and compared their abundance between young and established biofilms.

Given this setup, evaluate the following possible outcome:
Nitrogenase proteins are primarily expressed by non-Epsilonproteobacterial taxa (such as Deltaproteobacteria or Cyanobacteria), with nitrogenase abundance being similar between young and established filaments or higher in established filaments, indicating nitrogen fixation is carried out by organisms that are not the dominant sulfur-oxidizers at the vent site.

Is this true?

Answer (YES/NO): NO